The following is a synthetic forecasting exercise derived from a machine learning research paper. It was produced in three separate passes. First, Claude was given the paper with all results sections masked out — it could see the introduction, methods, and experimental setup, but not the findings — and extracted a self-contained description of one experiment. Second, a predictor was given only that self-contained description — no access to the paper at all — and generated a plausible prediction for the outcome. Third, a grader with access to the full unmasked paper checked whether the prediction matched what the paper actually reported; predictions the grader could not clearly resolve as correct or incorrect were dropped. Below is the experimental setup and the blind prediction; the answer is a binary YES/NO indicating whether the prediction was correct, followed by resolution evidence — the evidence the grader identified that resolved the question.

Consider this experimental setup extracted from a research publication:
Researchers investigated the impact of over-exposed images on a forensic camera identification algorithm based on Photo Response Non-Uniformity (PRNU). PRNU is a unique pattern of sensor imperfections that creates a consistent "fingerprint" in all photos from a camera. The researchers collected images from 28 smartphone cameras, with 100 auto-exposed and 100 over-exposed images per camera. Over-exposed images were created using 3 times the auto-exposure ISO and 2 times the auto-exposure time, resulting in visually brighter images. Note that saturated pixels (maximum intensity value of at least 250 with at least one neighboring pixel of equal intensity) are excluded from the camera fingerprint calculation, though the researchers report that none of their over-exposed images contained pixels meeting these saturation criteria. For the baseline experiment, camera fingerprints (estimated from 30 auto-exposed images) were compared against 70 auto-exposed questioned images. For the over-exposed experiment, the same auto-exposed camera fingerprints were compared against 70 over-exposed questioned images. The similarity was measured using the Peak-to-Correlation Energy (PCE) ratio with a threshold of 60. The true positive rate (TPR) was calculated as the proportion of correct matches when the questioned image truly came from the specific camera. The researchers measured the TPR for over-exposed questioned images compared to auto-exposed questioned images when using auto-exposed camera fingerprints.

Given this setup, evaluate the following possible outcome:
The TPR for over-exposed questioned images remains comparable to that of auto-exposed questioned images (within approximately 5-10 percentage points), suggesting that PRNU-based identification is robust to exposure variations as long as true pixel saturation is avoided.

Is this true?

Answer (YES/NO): NO